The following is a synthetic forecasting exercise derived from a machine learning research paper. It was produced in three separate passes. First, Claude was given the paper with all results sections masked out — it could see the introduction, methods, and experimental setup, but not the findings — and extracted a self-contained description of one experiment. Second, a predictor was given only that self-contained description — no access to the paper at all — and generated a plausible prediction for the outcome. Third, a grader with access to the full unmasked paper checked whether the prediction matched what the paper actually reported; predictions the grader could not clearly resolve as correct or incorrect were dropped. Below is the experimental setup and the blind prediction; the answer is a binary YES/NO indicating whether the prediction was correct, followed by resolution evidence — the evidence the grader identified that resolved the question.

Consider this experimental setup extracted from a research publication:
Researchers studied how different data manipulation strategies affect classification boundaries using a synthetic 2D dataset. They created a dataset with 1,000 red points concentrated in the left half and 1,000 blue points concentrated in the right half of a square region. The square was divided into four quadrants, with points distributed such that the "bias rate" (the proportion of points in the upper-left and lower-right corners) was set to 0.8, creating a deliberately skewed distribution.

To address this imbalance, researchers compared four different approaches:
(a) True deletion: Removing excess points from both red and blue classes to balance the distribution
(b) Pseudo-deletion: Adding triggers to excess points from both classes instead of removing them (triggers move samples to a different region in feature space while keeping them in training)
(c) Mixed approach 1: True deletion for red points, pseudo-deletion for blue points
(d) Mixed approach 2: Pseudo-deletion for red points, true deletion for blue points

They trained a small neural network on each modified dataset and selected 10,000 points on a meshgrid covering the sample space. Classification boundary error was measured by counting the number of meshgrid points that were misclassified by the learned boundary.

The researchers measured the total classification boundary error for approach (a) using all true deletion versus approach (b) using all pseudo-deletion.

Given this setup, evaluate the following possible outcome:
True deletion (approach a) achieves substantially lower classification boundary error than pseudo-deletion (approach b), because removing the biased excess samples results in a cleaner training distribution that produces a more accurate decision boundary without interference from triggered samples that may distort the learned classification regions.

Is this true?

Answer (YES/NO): NO